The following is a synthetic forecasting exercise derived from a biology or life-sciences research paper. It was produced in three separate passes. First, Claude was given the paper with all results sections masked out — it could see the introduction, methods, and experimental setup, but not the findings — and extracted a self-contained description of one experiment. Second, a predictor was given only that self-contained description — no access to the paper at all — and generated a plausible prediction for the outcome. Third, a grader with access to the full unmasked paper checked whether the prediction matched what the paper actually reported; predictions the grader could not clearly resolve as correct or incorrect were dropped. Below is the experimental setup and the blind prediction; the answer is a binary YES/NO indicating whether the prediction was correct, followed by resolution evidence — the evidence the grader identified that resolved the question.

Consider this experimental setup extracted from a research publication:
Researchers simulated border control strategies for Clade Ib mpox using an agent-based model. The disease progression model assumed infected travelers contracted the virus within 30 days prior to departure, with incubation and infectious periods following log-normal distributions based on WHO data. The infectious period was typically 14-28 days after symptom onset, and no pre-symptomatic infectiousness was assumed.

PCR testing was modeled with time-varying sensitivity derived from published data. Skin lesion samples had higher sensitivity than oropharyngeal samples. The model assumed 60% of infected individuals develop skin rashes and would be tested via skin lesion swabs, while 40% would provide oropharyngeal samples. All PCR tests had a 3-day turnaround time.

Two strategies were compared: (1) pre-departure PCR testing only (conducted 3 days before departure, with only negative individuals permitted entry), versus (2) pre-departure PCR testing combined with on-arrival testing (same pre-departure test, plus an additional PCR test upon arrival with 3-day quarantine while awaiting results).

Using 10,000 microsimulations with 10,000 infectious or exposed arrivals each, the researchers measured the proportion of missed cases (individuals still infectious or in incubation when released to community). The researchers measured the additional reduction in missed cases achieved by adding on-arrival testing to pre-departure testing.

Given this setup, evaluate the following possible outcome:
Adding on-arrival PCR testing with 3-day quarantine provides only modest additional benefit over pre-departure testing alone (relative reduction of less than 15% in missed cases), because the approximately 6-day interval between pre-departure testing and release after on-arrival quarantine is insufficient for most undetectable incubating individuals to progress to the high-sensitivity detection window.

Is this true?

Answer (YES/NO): NO